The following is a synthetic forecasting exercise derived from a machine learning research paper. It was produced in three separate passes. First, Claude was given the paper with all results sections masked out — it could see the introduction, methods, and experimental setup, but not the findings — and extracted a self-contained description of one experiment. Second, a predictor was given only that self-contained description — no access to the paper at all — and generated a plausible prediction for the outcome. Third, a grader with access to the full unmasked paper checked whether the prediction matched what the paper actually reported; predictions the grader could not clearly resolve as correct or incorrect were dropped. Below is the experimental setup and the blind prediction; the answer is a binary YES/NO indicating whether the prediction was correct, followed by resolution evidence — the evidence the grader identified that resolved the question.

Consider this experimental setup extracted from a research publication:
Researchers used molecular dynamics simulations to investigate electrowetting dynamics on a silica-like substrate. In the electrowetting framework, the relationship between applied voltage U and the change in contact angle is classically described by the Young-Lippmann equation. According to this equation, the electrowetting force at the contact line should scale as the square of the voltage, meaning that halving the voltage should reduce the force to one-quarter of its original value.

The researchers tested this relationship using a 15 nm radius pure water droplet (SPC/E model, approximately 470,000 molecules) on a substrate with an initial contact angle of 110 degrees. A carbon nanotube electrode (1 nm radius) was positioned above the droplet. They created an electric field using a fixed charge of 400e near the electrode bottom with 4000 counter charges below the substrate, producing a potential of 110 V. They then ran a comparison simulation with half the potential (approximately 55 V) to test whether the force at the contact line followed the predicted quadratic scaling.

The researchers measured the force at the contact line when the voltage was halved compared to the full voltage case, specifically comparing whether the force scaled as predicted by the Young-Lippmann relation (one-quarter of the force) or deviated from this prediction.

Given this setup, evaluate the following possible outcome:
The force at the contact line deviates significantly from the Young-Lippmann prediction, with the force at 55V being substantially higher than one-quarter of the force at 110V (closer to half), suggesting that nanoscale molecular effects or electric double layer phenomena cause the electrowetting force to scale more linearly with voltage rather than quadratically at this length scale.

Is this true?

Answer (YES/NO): YES